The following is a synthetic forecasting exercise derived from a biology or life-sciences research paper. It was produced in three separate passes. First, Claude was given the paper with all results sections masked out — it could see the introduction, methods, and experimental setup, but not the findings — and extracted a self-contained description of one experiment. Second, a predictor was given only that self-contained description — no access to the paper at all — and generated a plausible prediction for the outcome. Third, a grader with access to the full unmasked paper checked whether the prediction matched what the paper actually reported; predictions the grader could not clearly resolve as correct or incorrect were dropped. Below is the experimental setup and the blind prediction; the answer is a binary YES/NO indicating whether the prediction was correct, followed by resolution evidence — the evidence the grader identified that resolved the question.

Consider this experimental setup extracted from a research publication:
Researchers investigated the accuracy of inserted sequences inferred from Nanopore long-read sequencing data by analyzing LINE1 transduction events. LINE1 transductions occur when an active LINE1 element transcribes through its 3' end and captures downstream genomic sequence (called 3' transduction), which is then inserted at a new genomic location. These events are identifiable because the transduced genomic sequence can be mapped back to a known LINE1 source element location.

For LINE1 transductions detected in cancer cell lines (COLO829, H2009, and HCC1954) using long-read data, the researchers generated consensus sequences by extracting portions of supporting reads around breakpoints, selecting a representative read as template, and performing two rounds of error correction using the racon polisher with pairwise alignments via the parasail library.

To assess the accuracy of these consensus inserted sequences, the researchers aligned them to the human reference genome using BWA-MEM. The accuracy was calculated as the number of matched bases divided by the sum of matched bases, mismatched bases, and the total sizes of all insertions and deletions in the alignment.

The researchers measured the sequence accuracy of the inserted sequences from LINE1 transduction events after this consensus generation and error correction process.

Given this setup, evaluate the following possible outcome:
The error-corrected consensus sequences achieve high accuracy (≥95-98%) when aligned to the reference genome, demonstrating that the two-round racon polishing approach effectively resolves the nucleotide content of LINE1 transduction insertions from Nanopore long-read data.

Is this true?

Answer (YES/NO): YES